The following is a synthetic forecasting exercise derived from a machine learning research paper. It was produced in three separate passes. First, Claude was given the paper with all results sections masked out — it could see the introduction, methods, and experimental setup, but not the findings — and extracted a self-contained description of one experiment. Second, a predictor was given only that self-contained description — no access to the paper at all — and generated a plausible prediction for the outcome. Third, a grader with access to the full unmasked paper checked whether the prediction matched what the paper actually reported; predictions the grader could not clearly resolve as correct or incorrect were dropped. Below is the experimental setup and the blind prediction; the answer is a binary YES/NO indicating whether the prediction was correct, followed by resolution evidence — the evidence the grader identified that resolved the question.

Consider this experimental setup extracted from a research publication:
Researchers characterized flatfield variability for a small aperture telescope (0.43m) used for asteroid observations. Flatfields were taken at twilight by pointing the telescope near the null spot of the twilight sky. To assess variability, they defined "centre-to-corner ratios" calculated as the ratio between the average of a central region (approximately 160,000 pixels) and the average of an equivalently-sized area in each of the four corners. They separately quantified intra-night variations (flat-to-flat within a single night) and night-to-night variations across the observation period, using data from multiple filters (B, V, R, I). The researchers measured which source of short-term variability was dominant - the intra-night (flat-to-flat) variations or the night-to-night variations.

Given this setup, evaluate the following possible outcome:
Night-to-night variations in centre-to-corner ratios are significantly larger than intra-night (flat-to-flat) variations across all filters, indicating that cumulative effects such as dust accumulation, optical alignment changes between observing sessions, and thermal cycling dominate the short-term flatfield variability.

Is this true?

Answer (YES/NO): NO